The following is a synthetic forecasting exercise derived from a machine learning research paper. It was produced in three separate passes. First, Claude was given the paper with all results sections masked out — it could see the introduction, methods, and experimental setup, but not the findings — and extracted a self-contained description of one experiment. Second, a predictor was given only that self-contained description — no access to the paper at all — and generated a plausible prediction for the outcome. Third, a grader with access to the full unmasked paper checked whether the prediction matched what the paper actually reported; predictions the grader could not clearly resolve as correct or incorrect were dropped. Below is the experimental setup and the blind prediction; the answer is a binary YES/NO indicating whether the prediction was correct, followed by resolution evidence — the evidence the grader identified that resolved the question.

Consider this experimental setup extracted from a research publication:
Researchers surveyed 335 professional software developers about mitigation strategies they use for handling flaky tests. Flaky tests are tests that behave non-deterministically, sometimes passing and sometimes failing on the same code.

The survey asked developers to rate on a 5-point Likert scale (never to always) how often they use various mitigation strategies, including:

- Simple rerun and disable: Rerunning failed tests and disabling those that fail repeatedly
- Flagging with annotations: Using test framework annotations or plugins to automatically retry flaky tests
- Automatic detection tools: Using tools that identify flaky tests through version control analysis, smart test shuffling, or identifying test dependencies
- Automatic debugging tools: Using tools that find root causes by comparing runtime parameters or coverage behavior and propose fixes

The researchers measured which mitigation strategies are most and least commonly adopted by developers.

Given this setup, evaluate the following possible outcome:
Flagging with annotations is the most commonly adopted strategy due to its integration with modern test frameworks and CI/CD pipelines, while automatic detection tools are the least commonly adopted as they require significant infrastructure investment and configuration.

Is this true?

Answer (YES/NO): NO